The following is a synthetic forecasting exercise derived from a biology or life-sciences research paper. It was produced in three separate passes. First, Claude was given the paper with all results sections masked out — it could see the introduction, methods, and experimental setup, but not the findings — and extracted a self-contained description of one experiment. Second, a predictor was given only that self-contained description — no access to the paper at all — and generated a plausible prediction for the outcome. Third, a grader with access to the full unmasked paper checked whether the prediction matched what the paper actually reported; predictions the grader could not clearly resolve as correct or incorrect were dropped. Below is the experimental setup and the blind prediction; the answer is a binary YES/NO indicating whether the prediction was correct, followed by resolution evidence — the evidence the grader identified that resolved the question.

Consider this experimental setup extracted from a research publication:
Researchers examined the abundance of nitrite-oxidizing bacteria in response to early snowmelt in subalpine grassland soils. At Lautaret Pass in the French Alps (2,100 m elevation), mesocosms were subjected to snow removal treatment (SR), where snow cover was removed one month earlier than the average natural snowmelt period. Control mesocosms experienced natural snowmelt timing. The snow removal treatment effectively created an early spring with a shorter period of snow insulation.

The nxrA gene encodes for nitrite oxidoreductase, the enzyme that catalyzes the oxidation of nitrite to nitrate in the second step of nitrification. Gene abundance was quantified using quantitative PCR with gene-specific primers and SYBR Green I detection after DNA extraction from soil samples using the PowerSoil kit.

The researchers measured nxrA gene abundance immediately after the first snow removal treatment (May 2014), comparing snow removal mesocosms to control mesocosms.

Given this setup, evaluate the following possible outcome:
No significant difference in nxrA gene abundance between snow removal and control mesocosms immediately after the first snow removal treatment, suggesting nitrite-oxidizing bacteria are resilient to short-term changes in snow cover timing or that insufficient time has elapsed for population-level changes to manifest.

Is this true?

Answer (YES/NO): NO